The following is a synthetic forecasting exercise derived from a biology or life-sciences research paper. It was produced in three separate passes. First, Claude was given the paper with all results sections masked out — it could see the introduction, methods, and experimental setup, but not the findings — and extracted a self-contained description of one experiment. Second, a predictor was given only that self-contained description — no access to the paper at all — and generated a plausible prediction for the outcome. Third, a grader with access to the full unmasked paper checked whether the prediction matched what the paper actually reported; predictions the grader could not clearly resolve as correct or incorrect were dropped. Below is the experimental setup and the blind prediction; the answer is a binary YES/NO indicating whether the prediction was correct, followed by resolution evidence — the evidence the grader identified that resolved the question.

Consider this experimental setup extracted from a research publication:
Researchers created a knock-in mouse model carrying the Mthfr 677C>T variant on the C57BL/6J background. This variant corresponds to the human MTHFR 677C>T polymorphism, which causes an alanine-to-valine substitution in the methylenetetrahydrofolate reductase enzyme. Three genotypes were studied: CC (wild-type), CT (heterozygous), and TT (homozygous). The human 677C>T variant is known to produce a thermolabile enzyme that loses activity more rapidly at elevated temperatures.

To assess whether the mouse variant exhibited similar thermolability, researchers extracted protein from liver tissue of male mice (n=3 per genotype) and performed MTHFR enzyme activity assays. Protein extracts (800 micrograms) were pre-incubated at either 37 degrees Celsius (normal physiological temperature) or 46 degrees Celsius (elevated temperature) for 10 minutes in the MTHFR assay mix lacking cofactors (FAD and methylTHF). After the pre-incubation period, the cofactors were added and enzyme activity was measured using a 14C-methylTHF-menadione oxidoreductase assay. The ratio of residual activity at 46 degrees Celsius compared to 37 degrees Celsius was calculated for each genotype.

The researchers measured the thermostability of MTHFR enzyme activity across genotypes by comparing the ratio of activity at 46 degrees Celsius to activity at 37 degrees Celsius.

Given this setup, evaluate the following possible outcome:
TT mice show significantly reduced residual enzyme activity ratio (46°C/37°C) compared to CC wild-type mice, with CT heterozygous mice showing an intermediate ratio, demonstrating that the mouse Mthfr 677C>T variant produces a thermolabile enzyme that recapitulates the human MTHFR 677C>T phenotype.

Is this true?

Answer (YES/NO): YES